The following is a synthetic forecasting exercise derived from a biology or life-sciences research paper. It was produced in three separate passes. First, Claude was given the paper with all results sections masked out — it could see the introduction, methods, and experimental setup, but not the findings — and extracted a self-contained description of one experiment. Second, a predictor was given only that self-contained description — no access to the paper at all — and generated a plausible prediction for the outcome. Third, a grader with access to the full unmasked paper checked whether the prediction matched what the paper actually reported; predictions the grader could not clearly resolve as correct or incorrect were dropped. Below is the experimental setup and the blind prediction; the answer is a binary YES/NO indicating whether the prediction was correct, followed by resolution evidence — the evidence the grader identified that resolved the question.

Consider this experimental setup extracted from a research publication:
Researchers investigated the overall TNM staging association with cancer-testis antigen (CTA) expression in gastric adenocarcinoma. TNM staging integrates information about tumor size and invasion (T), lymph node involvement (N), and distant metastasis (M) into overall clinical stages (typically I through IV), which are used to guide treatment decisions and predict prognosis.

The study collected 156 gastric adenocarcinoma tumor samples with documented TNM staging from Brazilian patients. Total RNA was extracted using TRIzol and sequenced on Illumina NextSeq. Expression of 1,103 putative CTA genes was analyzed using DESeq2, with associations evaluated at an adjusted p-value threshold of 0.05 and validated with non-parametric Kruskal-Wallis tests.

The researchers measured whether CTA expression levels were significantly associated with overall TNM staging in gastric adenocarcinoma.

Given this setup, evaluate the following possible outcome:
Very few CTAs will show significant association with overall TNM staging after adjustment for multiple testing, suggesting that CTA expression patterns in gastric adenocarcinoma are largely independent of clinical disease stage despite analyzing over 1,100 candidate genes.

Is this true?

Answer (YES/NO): NO